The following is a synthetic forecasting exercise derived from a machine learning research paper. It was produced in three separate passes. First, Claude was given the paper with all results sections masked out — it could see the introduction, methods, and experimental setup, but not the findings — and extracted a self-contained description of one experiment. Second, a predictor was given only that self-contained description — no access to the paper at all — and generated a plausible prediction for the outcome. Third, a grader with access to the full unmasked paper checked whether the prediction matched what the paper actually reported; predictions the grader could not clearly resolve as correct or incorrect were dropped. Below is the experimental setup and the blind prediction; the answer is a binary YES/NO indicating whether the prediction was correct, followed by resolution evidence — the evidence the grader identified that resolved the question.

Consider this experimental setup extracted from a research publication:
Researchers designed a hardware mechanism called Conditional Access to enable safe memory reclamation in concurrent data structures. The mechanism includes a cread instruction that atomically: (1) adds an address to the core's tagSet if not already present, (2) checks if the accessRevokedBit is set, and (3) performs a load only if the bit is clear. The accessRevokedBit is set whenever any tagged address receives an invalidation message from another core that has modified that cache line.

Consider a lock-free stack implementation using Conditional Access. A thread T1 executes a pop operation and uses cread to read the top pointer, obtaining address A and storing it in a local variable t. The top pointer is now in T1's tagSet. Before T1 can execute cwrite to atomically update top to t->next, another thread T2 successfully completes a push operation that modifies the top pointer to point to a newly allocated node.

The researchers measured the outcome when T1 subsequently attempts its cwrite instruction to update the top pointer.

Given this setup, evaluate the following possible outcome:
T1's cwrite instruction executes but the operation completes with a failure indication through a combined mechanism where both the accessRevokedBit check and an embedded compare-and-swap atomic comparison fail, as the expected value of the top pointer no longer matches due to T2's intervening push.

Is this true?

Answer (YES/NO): NO